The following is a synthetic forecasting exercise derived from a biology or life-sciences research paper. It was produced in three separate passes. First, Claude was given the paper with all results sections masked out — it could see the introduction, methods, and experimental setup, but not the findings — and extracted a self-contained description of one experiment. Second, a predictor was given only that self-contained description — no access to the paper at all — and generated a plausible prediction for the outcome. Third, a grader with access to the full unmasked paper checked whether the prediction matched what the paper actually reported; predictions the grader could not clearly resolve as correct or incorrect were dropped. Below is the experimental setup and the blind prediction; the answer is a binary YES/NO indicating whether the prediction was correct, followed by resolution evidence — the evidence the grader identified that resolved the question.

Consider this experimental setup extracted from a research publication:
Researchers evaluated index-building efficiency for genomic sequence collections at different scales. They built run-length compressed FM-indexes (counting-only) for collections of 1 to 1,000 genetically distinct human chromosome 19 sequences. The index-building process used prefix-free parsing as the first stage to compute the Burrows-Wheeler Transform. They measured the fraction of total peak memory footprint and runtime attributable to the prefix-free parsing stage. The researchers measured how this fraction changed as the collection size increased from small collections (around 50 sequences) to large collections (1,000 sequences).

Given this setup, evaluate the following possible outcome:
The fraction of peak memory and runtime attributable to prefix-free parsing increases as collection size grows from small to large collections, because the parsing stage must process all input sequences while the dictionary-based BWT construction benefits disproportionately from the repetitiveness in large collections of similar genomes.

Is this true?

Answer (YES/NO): NO